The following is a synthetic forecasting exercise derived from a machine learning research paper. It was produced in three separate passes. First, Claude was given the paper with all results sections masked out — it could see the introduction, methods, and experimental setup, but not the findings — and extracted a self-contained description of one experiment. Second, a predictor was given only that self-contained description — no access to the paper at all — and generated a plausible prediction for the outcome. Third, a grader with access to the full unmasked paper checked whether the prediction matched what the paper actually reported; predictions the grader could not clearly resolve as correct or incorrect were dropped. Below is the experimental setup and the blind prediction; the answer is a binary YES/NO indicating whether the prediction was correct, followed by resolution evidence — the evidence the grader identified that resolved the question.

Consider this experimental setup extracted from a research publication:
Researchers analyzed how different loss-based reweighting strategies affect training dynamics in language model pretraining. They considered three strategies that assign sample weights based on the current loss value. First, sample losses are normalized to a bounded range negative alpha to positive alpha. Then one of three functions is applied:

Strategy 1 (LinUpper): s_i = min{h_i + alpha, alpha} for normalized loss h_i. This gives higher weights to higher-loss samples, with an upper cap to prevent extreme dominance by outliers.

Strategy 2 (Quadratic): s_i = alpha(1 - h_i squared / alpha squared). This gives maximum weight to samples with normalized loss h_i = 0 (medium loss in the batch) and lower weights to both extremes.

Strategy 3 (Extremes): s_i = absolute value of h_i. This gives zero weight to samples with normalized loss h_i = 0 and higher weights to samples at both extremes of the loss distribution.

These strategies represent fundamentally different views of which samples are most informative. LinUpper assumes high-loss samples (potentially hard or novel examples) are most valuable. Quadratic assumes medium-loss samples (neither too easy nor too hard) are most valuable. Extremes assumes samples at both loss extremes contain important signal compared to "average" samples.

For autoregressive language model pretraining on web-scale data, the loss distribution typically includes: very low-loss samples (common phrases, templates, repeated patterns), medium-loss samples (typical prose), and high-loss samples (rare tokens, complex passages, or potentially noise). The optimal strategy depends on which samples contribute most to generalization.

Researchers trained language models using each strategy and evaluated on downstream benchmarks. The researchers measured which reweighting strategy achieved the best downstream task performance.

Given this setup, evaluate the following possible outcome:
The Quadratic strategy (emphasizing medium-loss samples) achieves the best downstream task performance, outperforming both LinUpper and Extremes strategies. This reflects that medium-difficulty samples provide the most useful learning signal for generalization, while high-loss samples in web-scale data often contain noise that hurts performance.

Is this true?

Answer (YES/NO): NO